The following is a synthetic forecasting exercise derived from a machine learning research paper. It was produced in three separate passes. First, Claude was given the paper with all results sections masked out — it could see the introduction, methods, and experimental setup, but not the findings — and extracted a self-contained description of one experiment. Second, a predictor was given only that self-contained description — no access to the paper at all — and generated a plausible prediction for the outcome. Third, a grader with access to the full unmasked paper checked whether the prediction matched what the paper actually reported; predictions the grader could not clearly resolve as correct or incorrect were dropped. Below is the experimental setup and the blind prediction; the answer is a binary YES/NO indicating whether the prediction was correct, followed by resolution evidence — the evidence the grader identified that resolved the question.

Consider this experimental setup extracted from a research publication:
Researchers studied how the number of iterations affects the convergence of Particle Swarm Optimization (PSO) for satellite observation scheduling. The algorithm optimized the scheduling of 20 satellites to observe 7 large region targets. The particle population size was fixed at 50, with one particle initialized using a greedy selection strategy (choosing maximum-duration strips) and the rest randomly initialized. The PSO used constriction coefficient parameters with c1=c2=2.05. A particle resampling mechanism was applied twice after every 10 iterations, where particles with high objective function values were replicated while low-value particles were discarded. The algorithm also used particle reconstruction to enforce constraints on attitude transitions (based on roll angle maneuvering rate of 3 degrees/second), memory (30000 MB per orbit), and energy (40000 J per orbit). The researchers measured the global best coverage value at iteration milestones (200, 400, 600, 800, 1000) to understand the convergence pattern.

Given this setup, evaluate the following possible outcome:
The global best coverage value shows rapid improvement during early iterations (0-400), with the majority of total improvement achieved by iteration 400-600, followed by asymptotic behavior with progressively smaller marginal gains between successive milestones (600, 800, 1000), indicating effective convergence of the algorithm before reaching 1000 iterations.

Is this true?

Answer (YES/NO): YES